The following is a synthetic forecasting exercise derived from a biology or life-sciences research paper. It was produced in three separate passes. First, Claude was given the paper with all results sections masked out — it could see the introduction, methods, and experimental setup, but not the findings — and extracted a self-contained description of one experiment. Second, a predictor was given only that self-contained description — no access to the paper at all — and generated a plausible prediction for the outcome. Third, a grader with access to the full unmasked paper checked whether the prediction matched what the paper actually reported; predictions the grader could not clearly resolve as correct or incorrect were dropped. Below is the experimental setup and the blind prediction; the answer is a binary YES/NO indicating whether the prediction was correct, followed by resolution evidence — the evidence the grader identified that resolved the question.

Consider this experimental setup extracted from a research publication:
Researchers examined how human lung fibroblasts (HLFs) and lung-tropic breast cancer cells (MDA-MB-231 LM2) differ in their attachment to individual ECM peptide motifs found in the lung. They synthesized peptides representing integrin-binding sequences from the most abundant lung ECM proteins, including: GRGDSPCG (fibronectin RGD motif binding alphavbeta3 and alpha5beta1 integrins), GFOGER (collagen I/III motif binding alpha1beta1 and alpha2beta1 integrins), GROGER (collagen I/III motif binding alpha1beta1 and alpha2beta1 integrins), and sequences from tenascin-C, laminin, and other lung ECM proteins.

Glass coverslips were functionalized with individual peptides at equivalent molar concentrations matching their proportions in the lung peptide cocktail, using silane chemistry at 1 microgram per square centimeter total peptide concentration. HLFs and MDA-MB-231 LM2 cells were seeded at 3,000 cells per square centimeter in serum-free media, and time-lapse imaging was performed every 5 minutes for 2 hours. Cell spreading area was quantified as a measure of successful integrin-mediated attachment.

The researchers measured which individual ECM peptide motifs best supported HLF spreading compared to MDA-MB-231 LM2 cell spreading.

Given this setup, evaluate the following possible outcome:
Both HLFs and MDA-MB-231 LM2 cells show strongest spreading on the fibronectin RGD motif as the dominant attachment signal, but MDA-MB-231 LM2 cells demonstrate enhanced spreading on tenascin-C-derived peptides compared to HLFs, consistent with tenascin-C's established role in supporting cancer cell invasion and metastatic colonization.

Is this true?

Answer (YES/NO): NO